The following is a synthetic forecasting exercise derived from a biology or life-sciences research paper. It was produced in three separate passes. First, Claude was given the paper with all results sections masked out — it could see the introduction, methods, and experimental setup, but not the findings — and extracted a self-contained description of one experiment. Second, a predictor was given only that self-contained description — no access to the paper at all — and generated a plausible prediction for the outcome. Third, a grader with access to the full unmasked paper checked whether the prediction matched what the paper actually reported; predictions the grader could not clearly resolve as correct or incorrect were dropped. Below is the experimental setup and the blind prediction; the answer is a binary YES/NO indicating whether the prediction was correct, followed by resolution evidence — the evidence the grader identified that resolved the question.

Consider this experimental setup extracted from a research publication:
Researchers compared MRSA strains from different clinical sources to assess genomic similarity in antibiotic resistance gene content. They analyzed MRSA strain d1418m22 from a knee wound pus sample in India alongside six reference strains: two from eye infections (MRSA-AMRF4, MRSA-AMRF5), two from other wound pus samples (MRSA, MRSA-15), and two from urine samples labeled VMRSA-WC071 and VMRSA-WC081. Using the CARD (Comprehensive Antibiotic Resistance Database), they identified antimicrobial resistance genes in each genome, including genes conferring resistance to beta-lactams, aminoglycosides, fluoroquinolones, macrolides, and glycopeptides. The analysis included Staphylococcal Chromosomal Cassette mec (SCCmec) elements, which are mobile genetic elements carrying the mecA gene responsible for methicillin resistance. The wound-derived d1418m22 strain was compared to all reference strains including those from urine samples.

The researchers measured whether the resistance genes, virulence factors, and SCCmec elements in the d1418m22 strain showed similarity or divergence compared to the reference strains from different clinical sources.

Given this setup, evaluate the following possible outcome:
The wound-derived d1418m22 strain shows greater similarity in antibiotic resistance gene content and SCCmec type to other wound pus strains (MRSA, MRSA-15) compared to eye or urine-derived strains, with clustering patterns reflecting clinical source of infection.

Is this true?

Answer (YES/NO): NO